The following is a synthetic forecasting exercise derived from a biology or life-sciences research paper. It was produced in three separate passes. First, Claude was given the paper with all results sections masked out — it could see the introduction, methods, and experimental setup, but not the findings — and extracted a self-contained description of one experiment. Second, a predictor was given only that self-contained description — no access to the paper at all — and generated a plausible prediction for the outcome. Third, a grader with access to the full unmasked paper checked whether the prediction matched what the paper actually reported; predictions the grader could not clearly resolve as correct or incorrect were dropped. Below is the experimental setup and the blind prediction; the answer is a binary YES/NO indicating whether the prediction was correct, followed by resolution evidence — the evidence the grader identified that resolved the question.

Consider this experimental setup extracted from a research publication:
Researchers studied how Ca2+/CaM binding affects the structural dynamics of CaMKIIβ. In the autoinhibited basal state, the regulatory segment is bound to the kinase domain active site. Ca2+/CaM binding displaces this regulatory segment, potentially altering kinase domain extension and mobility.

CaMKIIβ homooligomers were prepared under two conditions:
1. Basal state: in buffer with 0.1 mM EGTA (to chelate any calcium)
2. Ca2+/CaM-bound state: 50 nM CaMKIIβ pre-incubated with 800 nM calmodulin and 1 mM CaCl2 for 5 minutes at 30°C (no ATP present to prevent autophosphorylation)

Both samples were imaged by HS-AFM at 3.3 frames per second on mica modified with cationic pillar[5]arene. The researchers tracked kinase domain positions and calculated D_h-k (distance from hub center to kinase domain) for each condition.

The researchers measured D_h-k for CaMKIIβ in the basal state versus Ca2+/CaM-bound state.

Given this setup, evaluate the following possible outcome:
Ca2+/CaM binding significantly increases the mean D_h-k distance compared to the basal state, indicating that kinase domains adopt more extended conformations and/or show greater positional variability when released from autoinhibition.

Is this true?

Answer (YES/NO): YES